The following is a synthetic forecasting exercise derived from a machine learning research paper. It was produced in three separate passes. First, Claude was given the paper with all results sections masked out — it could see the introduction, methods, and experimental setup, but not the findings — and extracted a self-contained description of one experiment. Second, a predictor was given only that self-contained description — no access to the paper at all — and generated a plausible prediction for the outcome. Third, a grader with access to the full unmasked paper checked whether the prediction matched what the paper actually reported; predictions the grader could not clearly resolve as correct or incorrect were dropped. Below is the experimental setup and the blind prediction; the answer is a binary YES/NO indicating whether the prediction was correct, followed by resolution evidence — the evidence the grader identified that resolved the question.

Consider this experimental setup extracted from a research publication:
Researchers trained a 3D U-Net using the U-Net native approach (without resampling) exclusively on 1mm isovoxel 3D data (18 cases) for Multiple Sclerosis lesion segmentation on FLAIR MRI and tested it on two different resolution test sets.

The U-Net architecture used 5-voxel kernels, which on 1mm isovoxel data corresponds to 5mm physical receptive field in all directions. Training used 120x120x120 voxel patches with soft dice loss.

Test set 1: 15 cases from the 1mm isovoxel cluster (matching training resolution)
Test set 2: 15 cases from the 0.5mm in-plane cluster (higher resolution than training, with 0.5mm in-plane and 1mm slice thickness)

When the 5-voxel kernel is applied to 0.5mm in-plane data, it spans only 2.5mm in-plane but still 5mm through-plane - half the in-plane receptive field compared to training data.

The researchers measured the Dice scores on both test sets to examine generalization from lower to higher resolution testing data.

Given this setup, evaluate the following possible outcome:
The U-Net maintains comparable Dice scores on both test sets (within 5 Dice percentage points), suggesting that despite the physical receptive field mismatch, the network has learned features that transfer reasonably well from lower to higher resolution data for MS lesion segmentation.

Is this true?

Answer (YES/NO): NO